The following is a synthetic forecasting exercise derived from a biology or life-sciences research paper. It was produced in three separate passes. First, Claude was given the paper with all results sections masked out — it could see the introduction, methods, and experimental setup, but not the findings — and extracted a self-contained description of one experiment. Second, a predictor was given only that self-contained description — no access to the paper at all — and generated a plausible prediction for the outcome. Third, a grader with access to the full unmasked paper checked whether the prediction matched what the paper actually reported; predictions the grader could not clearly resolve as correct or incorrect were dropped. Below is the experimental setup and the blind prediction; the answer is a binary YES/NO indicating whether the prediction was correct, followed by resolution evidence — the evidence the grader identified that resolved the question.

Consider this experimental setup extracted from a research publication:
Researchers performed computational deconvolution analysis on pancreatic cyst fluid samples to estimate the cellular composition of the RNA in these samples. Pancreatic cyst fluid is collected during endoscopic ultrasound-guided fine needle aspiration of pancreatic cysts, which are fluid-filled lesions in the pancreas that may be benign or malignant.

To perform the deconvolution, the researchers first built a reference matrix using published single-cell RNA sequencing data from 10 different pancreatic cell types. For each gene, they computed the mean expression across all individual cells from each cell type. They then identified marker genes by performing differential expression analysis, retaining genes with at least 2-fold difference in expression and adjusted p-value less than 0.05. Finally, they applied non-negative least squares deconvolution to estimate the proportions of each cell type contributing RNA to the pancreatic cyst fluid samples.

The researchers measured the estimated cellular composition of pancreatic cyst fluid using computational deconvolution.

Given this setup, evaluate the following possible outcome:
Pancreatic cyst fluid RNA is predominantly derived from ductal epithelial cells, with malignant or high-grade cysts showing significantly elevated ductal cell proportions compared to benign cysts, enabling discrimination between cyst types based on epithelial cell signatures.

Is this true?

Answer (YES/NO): NO